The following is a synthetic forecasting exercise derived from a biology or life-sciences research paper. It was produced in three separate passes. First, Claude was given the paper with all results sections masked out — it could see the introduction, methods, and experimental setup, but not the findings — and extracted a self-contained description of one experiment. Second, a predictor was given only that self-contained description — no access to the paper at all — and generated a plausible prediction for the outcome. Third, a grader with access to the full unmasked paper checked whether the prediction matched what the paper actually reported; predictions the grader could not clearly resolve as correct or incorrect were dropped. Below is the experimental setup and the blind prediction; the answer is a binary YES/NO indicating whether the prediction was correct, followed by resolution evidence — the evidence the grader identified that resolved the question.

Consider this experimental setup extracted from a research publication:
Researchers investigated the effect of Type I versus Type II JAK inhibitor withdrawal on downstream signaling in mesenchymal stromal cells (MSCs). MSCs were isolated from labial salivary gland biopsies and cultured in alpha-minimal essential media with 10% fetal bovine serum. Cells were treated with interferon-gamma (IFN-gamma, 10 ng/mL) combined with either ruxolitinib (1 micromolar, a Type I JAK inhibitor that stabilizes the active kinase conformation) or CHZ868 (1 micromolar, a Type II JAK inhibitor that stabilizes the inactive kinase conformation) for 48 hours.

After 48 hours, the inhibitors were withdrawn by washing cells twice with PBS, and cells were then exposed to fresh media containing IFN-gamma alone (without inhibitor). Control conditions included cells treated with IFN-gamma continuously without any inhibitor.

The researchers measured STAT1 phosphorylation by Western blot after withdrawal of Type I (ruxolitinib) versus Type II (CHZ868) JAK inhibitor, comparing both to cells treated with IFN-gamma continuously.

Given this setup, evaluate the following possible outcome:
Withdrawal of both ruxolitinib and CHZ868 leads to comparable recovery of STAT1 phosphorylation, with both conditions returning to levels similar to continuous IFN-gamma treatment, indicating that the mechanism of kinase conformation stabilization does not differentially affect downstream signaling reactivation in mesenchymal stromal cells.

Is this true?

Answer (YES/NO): NO